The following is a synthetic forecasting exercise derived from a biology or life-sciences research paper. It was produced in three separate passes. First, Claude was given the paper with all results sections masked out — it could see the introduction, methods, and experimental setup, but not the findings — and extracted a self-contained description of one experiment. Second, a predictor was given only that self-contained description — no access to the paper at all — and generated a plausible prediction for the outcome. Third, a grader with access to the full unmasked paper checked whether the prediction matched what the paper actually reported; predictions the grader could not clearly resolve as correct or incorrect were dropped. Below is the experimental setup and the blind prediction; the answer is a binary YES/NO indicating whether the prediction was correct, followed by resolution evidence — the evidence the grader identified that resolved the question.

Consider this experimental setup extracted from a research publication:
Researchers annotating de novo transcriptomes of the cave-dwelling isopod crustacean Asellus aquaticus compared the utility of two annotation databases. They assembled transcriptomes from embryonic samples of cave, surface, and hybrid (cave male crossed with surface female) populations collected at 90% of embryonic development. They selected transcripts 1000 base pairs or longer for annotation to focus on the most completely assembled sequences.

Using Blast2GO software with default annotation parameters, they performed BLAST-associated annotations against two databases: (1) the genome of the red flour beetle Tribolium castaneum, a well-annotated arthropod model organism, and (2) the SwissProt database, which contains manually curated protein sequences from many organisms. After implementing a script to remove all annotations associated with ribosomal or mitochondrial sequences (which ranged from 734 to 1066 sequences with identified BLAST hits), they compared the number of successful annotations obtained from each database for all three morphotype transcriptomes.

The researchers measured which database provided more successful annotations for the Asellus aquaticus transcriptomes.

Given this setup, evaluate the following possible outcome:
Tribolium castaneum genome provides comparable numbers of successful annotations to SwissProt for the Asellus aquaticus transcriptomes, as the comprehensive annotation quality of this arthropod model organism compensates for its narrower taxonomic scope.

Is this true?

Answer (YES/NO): NO